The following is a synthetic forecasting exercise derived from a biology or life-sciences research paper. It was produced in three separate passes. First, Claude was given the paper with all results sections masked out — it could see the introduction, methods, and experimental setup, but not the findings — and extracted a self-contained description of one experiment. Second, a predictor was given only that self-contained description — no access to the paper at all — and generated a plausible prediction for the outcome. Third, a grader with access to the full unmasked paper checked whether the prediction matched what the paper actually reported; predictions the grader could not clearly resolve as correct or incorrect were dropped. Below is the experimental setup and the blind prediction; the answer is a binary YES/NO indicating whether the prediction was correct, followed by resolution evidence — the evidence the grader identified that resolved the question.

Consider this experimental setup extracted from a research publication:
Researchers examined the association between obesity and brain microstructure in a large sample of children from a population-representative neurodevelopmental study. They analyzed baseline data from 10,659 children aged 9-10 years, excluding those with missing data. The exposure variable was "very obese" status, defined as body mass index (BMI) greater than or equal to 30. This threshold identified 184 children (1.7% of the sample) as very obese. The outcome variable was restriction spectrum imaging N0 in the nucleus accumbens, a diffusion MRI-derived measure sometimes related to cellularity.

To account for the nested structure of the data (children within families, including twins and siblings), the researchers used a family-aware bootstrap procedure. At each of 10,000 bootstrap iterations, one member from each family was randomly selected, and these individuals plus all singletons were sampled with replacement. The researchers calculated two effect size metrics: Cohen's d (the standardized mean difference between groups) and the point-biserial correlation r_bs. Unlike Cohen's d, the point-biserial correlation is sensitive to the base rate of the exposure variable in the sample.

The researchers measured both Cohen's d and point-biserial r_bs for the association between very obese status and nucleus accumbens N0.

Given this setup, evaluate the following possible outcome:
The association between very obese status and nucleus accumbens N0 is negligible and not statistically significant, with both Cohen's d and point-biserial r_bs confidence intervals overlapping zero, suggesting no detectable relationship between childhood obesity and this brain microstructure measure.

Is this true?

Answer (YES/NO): NO